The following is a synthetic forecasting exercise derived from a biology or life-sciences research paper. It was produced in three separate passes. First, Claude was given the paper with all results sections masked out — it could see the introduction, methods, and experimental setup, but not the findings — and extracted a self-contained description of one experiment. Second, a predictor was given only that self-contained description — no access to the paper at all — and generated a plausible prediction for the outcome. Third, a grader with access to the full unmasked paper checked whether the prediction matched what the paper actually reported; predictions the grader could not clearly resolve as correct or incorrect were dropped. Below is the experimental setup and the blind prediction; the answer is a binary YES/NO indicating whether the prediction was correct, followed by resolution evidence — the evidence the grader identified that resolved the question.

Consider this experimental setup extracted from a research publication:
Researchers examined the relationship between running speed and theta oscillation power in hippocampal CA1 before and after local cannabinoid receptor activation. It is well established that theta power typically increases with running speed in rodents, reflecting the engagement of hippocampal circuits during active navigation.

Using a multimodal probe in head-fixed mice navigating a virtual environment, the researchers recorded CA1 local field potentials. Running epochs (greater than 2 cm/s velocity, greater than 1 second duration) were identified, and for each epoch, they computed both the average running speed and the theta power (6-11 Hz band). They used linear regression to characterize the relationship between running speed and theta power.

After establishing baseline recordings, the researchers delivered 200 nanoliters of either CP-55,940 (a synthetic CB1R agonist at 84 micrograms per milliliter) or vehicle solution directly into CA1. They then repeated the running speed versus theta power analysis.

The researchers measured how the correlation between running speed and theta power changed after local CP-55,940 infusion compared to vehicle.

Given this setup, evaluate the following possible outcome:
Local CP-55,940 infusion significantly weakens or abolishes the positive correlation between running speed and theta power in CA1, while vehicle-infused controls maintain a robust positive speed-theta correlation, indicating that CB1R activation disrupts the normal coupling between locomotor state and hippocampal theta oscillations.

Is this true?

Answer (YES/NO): NO